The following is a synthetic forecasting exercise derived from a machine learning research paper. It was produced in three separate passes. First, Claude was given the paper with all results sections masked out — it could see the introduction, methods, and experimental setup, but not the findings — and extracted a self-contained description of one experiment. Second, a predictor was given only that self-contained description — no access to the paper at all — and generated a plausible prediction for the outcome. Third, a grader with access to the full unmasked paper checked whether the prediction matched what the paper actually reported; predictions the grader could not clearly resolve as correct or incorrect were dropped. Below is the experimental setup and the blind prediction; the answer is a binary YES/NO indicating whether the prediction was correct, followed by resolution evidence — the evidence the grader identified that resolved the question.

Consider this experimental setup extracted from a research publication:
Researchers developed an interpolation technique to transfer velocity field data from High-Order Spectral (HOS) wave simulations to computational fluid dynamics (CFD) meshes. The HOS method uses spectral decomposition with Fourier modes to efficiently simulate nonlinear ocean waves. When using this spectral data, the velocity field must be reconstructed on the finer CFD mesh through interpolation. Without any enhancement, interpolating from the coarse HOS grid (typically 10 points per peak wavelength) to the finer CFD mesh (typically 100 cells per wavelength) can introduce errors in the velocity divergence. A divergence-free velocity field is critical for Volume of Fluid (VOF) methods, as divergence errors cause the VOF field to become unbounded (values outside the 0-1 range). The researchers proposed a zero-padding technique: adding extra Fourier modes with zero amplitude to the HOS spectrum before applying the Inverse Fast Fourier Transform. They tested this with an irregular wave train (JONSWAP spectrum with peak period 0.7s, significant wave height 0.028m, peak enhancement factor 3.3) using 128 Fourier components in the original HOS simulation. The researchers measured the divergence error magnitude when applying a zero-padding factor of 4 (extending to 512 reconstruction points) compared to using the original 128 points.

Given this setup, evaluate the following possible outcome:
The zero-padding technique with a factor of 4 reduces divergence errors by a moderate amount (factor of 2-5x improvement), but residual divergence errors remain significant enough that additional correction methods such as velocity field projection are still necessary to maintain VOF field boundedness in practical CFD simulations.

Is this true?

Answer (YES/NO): NO